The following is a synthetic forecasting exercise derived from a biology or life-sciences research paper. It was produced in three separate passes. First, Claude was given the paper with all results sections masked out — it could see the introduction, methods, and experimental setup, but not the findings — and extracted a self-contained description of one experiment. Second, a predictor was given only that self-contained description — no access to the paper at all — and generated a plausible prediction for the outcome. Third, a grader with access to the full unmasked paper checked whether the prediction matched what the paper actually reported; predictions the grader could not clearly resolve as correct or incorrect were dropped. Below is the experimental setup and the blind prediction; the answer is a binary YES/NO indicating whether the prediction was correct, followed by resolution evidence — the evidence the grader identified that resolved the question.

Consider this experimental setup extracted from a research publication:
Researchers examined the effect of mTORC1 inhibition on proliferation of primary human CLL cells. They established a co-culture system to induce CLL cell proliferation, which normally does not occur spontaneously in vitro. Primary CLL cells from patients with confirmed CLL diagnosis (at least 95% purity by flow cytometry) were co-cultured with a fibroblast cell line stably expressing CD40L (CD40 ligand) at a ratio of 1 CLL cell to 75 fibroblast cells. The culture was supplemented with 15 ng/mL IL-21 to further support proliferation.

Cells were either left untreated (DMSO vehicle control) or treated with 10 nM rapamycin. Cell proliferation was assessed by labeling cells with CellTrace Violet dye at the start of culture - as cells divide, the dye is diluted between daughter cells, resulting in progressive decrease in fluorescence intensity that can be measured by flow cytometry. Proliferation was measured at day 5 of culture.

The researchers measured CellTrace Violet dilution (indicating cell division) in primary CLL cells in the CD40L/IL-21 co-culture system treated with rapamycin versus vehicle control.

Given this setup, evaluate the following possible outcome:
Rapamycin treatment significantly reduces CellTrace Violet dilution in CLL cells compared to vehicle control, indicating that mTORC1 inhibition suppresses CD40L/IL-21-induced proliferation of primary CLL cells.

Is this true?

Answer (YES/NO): YES